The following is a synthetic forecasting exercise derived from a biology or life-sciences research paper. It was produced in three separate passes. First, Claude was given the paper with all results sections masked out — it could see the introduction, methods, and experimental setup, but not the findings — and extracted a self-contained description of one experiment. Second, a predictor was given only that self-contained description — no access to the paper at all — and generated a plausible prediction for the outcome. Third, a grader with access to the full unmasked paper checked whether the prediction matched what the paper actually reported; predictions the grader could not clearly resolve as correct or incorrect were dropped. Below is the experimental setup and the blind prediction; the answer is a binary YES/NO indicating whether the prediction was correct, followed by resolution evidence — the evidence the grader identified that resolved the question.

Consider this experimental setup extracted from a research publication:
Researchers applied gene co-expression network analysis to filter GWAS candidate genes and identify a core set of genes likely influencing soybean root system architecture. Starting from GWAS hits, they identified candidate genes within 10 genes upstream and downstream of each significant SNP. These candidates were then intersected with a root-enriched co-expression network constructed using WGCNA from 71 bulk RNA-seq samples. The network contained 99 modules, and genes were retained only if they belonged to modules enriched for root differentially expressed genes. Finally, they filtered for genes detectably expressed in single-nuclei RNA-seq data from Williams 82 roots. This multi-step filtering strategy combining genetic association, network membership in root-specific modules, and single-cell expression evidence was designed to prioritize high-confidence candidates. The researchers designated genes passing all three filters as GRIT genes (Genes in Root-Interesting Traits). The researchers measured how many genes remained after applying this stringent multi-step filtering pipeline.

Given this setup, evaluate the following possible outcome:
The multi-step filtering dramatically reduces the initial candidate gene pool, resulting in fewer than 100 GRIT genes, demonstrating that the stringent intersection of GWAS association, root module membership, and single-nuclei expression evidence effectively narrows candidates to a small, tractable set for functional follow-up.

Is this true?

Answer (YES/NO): NO